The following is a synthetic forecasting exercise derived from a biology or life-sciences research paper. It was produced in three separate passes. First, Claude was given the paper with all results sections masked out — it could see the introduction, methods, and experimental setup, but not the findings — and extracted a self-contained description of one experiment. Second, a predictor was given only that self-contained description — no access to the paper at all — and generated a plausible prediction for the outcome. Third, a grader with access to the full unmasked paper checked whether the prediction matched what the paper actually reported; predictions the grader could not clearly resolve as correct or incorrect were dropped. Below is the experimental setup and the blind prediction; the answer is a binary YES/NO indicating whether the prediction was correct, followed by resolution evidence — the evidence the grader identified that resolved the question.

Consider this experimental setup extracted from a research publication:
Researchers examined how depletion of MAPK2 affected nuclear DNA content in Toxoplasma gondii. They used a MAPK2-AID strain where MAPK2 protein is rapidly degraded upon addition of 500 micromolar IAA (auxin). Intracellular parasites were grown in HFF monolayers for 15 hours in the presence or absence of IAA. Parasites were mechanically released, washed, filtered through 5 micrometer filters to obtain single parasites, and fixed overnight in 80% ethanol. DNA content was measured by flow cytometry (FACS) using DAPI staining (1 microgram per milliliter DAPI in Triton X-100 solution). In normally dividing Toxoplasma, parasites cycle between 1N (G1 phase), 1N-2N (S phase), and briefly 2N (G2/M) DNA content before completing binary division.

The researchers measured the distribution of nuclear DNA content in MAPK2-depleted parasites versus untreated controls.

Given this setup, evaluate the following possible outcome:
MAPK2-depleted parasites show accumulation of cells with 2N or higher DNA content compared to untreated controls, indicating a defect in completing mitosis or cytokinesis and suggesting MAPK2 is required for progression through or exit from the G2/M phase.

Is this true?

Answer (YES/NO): NO